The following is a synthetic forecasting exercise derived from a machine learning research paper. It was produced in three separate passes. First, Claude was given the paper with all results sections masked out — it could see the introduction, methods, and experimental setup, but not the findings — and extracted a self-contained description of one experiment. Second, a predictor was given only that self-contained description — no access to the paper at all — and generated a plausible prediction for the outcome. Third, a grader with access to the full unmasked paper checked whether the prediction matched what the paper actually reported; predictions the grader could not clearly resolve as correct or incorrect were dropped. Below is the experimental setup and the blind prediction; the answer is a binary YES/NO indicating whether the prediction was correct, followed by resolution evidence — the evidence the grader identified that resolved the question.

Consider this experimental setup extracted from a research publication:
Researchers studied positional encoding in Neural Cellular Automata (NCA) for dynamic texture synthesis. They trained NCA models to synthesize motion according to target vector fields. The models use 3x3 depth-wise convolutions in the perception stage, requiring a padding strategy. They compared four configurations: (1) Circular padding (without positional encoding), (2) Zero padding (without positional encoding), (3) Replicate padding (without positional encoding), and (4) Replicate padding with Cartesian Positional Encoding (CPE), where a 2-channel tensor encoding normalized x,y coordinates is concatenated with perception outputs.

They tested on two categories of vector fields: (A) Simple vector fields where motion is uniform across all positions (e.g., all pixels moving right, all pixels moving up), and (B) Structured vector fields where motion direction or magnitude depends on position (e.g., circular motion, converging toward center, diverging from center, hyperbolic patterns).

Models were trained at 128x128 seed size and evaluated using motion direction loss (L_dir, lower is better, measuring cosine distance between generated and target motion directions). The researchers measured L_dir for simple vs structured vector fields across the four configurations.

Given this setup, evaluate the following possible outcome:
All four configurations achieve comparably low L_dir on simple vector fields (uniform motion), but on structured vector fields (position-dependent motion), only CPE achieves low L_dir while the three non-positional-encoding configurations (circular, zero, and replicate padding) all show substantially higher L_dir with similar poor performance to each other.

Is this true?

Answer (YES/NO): NO